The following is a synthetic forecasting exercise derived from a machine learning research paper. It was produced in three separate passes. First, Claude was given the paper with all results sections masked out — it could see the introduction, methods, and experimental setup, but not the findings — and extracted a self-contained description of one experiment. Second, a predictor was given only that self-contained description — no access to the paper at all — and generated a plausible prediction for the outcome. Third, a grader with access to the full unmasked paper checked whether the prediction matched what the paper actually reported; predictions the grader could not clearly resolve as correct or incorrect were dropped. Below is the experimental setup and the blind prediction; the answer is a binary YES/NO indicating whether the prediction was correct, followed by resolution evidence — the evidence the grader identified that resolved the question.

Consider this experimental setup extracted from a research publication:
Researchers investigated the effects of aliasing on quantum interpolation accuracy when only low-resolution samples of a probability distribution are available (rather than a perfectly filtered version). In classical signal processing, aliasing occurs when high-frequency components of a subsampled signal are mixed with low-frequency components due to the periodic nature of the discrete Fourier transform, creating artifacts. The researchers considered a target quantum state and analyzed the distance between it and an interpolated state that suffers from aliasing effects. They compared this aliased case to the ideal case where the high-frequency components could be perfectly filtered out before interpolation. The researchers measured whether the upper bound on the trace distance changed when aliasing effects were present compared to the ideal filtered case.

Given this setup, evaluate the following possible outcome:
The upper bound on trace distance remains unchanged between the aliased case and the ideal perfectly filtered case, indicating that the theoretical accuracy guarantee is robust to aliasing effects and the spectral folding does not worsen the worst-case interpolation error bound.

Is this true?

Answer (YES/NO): YES